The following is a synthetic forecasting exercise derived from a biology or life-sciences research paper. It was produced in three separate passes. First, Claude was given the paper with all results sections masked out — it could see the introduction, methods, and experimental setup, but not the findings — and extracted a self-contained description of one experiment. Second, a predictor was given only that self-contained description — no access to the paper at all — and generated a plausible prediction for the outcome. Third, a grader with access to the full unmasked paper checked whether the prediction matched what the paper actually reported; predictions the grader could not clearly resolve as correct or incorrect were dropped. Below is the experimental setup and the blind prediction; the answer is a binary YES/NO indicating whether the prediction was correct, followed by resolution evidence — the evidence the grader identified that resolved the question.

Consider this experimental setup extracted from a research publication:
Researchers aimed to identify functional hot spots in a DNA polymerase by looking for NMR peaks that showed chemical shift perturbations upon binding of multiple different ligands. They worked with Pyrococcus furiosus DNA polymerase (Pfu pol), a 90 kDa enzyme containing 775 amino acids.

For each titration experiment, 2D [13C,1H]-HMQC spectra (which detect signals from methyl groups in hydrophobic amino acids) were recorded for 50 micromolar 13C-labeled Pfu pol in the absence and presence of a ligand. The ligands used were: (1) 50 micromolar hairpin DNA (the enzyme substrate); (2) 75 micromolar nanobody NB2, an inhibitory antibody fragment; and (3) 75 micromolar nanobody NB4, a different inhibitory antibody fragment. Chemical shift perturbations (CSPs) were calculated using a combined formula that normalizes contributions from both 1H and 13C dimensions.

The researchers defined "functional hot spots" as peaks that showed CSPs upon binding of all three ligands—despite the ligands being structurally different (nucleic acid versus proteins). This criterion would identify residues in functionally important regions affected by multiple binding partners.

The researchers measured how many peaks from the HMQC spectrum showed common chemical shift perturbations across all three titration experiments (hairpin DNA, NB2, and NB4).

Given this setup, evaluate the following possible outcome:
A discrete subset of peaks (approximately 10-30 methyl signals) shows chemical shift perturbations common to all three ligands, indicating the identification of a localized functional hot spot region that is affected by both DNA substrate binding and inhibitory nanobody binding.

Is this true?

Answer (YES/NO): NO